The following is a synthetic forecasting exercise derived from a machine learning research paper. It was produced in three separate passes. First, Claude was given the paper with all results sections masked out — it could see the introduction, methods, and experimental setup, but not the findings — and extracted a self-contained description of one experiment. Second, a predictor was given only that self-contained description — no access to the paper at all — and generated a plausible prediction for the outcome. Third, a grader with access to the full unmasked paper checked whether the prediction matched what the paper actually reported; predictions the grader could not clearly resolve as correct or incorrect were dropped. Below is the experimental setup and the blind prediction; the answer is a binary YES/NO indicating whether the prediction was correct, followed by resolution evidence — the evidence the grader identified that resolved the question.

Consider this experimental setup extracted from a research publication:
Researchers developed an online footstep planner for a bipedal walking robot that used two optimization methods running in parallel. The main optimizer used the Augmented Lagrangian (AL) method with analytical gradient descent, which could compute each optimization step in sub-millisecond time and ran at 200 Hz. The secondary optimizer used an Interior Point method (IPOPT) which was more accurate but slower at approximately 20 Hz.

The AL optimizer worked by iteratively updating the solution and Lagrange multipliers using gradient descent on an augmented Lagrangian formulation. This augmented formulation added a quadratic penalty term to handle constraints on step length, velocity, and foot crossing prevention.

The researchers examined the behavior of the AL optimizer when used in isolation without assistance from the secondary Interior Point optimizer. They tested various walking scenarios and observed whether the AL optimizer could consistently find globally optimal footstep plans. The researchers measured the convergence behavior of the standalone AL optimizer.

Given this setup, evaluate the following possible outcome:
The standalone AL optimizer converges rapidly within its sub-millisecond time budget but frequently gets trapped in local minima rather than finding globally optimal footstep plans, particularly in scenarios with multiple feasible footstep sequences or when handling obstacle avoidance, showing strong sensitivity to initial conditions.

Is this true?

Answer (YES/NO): YES